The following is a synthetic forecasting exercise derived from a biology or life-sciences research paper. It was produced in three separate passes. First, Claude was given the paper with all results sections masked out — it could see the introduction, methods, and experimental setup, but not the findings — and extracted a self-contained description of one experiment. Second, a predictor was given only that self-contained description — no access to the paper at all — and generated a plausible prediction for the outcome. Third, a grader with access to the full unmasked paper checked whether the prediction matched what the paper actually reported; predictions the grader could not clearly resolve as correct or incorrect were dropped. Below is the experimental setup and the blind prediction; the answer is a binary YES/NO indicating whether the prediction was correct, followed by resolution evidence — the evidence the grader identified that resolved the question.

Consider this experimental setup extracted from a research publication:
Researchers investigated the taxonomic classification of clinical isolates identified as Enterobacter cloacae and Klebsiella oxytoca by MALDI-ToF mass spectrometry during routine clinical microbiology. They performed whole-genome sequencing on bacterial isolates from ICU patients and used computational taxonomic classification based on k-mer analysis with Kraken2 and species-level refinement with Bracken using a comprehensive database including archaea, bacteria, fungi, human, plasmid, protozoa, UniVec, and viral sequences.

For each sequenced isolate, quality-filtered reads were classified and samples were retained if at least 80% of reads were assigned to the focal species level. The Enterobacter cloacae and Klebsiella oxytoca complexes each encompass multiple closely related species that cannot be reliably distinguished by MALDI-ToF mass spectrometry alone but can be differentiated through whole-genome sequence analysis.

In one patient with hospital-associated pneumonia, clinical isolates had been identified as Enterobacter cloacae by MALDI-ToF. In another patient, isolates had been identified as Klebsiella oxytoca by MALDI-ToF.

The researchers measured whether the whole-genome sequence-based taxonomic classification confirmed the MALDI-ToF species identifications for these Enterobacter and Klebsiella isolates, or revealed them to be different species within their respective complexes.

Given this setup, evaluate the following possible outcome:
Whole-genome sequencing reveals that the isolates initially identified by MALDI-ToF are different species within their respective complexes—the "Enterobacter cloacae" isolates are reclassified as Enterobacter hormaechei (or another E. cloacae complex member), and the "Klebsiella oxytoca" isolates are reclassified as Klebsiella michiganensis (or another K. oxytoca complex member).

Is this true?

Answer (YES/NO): YES